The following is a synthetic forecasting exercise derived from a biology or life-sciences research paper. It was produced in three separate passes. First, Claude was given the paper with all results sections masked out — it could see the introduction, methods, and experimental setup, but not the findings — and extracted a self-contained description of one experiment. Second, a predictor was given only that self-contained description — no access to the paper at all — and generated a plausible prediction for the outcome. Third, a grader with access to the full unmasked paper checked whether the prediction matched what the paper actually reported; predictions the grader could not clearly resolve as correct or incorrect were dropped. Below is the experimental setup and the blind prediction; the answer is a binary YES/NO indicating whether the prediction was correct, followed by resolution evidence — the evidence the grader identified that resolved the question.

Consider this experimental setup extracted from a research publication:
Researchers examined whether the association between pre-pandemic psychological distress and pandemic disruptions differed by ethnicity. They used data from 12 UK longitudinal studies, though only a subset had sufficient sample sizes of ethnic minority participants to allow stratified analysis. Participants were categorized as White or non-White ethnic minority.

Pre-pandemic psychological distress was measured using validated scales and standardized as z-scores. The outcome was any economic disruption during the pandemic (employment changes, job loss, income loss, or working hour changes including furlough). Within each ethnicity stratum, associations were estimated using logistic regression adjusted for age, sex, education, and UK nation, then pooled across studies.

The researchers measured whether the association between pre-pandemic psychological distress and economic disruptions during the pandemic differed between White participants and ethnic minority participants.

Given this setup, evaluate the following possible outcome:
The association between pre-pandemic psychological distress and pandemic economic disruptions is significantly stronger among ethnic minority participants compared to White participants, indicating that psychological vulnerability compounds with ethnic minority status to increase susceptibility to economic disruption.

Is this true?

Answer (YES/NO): NO